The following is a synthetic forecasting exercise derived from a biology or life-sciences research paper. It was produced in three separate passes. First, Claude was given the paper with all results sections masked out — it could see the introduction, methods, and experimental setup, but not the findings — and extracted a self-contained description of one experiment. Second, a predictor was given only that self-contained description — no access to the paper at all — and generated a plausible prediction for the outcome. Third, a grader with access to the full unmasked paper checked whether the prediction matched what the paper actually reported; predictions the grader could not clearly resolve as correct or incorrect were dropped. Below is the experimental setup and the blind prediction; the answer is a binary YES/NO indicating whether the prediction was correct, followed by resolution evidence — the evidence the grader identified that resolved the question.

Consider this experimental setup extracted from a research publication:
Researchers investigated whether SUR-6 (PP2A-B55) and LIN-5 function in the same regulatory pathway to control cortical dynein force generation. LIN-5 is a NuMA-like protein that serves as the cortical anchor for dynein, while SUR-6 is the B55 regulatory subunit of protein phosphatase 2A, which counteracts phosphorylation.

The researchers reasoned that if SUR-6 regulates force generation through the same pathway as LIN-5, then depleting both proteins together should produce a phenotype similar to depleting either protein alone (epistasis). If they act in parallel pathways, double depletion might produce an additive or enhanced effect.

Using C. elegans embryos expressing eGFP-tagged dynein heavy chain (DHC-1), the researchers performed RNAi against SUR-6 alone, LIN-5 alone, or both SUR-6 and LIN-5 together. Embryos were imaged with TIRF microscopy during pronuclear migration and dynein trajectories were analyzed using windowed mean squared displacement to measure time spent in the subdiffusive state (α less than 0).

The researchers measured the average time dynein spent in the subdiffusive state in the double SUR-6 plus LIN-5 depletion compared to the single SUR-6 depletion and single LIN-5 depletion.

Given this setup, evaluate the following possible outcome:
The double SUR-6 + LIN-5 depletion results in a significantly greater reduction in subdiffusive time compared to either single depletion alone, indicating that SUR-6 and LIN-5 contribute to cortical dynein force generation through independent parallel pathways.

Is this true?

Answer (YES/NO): NO